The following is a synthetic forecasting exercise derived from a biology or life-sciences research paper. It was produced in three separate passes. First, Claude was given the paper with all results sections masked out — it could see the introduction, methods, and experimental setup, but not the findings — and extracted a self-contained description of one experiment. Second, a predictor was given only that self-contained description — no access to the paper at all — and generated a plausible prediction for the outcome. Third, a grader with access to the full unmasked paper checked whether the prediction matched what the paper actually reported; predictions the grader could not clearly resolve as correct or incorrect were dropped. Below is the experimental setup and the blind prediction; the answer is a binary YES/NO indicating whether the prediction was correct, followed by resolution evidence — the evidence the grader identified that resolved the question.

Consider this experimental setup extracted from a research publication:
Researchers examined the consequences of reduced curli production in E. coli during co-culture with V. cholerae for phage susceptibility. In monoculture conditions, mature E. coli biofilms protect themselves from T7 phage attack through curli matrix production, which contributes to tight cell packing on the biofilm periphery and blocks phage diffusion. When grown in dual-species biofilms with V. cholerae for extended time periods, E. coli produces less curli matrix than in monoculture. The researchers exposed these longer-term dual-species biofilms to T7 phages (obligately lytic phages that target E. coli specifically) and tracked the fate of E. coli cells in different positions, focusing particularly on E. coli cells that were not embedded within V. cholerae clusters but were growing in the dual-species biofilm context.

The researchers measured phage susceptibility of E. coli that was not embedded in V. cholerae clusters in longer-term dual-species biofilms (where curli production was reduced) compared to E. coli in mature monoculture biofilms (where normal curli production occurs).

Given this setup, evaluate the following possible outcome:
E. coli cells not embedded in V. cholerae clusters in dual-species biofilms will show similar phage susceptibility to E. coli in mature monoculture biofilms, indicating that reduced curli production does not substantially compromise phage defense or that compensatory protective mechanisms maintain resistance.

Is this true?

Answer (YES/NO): NO